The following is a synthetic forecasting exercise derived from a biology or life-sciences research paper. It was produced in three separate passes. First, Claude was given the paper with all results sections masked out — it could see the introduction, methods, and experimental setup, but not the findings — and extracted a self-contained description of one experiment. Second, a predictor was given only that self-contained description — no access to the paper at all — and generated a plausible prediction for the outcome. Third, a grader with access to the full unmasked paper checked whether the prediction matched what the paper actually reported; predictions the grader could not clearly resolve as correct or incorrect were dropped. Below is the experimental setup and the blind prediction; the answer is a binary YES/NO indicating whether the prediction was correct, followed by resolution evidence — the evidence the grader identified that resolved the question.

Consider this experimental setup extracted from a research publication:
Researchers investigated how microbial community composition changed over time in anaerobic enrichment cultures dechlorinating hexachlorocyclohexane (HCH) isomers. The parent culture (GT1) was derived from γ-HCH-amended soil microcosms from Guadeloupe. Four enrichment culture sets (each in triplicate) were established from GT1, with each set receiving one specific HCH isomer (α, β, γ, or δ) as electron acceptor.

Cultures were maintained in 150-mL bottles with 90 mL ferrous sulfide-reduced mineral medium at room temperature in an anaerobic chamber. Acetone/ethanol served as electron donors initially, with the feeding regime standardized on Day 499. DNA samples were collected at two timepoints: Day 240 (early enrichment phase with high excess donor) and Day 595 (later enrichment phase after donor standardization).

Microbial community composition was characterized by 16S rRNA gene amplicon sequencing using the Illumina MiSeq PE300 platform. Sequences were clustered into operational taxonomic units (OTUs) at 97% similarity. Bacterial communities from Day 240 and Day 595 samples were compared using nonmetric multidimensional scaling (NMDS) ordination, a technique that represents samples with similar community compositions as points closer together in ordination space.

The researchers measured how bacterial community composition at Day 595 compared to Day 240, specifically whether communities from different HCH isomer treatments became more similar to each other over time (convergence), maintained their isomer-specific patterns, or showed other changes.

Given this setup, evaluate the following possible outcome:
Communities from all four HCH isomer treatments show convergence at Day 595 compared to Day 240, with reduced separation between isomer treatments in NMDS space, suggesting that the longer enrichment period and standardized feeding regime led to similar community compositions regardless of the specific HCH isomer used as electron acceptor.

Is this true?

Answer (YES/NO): NO